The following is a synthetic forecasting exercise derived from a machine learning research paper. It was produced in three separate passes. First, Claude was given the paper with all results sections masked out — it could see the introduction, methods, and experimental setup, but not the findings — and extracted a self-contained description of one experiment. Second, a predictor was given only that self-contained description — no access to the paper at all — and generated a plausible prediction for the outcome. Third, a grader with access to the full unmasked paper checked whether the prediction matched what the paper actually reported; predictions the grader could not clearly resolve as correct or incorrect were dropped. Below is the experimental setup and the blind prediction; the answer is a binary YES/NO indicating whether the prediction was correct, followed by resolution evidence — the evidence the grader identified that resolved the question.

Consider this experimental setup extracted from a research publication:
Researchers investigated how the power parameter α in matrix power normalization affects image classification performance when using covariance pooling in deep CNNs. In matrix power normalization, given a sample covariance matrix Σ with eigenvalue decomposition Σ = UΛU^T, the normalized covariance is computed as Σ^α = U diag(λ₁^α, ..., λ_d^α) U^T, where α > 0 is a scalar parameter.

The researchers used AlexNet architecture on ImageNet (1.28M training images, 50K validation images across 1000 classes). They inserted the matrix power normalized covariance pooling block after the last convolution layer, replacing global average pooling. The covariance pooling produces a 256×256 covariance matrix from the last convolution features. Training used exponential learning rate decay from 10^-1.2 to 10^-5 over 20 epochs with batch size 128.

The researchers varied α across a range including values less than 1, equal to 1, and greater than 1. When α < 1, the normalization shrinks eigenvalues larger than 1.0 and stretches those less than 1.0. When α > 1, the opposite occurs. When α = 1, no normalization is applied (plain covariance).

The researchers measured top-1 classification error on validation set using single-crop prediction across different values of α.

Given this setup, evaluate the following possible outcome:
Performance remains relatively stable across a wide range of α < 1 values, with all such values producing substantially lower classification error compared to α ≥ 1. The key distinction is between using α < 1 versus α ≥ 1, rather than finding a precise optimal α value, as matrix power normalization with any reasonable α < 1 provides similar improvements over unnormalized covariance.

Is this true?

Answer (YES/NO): NO